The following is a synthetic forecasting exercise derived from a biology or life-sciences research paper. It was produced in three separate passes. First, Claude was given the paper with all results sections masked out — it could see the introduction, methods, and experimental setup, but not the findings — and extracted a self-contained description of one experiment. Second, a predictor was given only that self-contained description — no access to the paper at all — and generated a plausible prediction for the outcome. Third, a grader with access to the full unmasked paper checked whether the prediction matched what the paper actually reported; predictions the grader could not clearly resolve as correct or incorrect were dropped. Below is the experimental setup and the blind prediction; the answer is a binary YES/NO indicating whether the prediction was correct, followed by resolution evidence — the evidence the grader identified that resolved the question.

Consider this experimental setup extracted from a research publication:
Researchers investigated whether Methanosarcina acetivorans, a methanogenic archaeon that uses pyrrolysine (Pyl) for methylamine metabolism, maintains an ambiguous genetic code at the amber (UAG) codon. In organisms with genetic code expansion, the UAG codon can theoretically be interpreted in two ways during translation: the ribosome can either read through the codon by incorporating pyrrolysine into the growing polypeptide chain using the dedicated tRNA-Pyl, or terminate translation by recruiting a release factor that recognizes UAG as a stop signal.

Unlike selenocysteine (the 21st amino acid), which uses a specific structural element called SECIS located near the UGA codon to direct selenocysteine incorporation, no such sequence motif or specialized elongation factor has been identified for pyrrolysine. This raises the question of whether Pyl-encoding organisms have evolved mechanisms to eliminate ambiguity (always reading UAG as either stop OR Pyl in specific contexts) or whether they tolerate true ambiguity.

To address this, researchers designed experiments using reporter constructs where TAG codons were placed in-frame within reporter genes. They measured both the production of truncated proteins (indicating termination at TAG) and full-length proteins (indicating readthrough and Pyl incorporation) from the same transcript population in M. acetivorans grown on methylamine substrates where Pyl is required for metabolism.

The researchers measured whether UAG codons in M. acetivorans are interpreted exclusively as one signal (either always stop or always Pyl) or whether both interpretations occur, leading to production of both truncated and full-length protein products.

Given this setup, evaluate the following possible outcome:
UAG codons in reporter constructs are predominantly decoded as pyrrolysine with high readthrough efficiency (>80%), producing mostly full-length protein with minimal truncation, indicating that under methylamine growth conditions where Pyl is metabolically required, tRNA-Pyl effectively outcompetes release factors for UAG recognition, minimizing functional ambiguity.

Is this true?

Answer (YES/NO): NO